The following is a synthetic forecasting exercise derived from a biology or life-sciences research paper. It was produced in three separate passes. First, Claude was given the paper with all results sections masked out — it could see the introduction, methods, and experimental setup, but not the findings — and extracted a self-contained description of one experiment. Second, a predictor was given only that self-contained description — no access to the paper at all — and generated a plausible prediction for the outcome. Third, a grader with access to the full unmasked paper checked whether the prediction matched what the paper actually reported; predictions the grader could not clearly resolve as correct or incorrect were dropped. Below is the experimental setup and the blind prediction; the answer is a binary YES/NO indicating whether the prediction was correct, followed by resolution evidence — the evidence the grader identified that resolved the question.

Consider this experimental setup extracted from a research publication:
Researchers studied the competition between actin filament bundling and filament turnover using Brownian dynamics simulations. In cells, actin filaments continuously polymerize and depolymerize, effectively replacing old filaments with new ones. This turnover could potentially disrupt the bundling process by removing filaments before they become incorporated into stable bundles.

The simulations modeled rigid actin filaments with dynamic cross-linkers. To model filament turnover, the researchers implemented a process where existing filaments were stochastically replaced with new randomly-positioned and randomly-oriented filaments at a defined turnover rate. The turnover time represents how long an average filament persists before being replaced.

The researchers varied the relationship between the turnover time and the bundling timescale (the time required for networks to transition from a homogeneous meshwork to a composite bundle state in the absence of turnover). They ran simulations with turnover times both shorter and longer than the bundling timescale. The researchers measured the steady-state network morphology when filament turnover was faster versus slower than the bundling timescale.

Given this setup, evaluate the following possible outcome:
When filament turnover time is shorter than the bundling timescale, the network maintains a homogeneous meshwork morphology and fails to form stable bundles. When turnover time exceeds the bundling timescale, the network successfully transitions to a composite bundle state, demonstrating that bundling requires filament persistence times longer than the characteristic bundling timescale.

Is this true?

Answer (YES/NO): NO